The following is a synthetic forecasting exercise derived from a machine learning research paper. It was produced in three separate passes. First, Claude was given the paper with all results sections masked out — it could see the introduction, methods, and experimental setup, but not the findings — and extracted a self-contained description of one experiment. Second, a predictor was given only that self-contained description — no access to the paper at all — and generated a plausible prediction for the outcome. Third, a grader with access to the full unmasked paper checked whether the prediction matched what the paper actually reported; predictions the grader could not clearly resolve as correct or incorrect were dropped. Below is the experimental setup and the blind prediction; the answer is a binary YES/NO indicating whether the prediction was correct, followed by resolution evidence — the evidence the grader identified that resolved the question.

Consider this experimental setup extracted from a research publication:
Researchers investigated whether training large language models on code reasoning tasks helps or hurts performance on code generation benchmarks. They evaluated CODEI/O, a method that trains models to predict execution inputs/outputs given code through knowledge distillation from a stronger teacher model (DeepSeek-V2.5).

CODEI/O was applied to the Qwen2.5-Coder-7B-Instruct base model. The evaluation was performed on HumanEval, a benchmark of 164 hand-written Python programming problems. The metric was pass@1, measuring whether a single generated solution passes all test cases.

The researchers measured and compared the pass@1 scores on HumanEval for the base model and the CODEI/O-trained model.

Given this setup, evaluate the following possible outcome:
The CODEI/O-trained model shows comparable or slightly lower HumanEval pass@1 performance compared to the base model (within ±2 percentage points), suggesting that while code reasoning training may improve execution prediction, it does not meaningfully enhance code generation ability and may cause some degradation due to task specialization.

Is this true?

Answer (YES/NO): NO